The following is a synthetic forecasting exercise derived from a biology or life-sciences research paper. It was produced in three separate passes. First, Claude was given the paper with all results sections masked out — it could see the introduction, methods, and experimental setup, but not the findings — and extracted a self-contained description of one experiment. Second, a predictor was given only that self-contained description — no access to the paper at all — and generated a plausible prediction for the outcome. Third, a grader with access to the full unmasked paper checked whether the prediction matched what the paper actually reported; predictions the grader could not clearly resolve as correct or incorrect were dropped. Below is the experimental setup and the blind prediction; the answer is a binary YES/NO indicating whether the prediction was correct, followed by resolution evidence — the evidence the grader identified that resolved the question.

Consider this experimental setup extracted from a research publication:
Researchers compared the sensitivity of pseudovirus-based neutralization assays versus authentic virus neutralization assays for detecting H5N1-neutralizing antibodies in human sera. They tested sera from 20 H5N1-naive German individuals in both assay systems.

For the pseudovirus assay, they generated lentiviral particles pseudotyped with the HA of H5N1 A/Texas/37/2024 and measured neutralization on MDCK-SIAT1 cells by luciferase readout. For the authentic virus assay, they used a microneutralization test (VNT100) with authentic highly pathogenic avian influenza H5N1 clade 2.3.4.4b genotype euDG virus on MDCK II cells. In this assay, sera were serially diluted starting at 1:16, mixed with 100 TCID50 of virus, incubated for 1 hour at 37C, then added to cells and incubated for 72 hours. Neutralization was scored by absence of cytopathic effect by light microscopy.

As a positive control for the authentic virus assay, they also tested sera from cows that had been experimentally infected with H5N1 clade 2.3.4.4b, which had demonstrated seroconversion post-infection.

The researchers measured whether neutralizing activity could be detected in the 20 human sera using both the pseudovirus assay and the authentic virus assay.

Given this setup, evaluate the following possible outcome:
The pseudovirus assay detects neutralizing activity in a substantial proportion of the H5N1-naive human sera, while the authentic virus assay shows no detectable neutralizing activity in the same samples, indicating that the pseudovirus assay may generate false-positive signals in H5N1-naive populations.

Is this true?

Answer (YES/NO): NO